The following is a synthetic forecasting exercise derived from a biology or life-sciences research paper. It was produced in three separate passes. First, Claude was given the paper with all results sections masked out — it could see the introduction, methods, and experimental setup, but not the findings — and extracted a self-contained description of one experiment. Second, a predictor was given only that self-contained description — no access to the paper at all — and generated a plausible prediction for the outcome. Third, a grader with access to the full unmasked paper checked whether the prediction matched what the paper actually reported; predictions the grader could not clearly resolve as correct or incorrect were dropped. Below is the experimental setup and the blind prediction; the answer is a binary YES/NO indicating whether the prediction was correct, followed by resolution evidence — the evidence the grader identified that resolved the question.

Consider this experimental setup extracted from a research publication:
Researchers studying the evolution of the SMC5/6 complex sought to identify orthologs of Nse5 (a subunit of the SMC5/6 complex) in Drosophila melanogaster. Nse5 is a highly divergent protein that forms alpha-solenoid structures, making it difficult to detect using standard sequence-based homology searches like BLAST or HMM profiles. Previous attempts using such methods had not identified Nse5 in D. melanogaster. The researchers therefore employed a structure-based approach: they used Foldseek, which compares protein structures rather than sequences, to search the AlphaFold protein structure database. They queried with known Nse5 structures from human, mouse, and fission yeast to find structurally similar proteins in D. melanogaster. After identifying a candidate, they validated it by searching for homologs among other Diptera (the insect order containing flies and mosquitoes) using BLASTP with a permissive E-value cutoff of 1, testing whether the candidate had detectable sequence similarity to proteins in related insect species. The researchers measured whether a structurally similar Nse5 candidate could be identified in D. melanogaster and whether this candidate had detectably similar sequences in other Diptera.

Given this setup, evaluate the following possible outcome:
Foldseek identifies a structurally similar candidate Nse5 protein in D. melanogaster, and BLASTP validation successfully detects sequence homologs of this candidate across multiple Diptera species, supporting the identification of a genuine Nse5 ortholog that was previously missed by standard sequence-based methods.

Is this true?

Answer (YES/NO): YES